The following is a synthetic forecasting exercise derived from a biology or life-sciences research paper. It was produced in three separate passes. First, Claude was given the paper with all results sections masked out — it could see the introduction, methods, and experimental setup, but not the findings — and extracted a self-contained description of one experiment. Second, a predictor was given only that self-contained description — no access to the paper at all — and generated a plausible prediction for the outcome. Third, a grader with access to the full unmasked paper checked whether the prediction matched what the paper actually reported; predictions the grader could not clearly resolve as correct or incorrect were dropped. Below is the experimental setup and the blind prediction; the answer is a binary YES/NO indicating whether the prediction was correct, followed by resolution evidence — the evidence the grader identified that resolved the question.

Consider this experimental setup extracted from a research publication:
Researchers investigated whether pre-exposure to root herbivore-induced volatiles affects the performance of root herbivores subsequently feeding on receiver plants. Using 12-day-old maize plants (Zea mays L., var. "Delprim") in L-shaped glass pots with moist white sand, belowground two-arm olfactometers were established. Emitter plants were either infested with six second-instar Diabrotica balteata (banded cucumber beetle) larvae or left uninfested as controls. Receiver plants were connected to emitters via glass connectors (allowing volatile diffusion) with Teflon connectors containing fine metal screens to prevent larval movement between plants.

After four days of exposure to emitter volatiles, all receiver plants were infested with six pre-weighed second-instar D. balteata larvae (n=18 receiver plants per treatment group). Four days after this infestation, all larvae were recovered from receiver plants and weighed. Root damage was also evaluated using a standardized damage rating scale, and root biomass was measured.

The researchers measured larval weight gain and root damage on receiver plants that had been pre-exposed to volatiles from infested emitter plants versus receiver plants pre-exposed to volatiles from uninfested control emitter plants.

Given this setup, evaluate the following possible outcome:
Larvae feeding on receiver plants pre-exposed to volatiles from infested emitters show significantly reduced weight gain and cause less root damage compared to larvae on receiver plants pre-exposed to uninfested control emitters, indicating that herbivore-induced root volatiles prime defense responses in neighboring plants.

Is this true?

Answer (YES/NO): NO